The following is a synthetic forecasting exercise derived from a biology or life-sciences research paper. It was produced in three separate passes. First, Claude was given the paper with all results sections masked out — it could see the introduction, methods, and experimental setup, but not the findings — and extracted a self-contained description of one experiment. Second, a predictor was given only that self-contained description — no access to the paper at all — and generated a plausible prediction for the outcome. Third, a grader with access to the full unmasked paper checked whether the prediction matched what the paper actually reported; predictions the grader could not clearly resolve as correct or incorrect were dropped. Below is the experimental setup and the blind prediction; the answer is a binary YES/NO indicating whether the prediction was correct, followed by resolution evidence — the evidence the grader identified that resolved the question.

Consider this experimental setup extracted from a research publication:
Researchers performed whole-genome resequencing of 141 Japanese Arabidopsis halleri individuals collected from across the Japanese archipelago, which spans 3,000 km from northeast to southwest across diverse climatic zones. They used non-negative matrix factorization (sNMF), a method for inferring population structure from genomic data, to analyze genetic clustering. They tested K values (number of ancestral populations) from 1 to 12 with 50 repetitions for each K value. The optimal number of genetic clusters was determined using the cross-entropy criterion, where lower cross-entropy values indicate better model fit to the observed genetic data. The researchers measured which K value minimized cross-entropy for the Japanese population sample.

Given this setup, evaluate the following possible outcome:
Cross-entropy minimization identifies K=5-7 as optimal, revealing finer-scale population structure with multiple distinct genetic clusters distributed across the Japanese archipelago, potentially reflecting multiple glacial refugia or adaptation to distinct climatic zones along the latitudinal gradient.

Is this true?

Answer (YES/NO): YES